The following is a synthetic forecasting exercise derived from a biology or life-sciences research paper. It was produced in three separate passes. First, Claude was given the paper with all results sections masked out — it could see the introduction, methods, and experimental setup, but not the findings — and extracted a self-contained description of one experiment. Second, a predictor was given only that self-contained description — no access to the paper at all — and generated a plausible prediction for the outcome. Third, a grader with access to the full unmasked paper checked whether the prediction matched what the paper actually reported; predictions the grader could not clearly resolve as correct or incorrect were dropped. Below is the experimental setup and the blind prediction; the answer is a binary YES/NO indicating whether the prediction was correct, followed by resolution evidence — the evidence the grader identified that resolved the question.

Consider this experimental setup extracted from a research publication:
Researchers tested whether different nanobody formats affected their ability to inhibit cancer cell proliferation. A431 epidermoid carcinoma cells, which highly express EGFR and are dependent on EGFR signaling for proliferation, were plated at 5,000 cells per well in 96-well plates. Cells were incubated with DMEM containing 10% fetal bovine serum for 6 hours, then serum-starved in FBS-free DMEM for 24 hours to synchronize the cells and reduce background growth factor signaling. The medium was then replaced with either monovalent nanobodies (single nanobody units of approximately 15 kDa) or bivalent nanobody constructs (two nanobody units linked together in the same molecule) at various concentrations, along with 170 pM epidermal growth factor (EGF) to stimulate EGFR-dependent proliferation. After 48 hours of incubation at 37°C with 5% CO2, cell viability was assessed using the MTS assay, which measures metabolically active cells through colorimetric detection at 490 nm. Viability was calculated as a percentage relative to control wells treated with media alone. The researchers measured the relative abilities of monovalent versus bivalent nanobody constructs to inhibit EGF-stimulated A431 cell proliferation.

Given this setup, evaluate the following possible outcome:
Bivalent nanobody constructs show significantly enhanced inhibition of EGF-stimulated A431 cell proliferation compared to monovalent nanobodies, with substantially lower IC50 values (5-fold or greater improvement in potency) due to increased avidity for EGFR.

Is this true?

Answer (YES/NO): NO